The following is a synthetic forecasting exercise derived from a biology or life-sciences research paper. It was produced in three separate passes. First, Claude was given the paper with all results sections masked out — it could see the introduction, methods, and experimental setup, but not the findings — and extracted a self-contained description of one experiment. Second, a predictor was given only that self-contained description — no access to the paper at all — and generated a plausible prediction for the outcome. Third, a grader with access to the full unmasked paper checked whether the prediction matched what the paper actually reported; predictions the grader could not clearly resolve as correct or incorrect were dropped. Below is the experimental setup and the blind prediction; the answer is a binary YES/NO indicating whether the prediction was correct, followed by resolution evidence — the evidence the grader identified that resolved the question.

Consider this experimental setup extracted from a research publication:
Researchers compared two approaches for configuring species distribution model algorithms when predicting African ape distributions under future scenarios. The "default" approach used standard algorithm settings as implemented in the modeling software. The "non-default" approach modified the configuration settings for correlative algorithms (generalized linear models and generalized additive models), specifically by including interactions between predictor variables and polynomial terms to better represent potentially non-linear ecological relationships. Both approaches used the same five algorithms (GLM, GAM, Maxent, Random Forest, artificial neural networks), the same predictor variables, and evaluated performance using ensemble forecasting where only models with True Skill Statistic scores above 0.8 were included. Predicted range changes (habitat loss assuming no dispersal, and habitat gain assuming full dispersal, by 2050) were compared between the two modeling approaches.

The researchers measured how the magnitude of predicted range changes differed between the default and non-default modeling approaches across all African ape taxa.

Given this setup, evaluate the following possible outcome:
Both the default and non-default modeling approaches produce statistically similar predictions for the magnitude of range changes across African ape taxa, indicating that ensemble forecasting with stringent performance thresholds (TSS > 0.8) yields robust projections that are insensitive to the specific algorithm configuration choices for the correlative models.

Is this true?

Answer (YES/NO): NO